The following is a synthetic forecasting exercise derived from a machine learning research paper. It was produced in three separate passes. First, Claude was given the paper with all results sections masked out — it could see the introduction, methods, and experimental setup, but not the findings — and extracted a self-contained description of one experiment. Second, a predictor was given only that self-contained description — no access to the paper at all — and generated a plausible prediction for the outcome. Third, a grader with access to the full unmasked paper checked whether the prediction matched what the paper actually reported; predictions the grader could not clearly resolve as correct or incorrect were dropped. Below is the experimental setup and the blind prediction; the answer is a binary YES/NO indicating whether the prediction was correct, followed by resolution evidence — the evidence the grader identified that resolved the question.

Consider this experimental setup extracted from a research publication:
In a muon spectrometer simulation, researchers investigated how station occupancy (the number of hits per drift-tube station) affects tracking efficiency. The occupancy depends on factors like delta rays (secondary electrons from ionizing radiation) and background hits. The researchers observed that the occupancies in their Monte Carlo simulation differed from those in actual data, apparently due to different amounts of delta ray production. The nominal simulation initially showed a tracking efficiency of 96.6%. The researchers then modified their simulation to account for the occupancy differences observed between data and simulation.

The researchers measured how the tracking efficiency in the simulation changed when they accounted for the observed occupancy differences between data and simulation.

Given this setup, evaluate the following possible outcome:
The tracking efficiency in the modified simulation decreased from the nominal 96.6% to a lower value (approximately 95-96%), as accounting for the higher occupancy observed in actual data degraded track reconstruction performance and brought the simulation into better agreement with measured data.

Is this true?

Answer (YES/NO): NO